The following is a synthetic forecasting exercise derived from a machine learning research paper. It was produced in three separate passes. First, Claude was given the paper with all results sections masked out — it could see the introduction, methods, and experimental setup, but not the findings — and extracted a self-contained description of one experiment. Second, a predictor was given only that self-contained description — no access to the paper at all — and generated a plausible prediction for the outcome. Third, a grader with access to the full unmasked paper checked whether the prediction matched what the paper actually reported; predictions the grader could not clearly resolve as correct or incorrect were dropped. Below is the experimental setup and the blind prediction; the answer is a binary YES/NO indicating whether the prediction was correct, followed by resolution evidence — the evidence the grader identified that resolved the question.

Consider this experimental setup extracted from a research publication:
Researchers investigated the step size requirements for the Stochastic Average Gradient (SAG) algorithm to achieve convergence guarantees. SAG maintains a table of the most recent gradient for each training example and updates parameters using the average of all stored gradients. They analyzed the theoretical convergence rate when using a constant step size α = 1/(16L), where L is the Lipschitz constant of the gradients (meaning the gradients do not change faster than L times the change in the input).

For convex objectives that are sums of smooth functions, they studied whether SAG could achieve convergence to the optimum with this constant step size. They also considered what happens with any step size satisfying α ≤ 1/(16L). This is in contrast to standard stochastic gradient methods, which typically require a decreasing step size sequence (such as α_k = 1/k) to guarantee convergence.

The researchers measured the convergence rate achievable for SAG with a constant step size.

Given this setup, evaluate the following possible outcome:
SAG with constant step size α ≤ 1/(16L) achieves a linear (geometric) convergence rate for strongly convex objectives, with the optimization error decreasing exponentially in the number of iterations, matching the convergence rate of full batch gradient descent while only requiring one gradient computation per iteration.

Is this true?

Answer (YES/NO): YES